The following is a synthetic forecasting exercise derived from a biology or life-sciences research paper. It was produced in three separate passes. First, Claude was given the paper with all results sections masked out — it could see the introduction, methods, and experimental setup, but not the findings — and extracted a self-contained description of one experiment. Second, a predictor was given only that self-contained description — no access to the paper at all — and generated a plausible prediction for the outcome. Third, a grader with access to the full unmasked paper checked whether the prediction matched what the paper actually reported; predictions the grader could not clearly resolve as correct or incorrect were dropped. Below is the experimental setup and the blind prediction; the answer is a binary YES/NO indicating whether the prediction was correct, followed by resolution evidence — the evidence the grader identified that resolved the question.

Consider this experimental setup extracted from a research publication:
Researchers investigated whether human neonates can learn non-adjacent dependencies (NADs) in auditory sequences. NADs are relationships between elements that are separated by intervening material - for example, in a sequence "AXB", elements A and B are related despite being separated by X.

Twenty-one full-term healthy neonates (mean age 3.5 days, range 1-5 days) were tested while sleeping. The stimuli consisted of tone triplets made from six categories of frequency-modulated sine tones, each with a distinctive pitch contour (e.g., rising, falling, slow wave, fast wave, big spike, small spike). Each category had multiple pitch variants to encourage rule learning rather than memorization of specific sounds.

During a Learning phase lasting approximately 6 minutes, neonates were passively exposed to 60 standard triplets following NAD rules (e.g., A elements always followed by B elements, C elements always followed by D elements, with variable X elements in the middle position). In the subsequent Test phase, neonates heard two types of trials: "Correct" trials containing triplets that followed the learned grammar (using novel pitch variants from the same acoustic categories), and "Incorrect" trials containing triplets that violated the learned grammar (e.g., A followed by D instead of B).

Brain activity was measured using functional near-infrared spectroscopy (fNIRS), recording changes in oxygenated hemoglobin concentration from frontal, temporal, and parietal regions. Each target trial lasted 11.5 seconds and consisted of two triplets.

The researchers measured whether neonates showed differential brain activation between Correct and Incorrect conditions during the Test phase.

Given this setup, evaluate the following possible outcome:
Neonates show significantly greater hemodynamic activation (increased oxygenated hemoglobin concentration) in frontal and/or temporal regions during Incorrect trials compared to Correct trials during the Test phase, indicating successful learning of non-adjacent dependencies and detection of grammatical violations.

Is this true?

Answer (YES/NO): YES